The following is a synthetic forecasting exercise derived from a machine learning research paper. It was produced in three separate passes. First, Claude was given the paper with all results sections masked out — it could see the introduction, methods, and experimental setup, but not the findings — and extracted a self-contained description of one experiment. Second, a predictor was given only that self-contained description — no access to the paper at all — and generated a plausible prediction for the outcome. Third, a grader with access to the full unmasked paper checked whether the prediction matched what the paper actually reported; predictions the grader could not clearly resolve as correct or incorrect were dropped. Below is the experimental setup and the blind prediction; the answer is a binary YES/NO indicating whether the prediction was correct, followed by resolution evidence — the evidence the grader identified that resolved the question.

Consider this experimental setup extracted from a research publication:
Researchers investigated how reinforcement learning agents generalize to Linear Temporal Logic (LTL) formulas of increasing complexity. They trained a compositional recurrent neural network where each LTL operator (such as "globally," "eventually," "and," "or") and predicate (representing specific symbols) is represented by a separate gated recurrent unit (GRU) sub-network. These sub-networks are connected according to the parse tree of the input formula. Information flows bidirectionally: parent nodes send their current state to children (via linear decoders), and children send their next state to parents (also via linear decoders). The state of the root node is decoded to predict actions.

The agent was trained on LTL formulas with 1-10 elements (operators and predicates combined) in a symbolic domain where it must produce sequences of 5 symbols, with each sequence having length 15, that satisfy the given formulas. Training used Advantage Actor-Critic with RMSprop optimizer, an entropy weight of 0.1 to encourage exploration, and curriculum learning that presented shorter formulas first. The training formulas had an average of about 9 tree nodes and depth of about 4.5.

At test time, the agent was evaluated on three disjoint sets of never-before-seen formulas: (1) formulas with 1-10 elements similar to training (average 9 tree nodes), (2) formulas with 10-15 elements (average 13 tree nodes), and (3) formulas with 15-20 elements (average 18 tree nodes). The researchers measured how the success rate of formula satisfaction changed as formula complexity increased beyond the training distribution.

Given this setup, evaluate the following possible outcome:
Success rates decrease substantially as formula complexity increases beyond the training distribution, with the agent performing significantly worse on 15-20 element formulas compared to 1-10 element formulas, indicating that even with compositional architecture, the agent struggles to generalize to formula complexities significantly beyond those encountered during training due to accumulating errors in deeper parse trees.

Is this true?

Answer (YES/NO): YES